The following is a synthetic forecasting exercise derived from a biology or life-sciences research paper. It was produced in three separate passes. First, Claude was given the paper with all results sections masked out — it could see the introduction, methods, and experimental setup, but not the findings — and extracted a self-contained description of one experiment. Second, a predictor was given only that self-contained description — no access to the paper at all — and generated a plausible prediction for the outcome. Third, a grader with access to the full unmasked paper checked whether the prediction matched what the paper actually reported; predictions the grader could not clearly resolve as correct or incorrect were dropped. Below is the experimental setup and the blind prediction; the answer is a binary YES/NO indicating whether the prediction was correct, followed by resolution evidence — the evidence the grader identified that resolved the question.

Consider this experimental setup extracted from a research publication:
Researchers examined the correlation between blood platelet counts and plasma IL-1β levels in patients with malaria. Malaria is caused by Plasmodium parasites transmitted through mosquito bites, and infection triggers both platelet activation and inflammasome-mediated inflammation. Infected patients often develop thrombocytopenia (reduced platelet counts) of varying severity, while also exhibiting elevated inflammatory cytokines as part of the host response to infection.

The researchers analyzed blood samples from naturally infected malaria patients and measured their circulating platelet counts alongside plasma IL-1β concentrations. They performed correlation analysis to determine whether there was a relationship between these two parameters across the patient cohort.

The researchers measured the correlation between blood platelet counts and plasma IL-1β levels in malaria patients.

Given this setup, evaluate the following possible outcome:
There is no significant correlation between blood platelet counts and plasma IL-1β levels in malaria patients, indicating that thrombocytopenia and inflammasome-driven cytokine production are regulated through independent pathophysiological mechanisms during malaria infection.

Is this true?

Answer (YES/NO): NO